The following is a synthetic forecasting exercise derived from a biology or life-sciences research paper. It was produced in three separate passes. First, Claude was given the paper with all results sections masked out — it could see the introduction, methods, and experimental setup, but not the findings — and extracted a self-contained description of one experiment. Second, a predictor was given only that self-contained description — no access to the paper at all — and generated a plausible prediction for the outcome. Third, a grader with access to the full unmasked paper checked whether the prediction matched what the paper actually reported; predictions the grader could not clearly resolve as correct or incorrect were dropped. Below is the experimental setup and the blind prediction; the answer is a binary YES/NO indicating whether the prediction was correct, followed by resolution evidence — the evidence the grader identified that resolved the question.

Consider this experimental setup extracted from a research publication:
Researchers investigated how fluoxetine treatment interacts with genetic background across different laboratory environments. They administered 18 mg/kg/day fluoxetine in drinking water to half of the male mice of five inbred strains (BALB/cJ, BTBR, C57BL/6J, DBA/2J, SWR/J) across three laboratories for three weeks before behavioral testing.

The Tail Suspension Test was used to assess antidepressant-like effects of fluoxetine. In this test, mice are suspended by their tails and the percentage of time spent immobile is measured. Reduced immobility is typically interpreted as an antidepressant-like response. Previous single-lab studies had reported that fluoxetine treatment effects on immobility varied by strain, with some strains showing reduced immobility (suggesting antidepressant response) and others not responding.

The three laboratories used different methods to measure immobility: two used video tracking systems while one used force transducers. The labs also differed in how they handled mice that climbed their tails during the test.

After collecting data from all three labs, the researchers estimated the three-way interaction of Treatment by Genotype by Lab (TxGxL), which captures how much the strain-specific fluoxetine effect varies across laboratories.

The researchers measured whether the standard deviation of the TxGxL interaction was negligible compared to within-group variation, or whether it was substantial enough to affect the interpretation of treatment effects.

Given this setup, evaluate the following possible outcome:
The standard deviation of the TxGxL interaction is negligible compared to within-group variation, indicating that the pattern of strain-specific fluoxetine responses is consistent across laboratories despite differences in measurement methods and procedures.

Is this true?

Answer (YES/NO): NO